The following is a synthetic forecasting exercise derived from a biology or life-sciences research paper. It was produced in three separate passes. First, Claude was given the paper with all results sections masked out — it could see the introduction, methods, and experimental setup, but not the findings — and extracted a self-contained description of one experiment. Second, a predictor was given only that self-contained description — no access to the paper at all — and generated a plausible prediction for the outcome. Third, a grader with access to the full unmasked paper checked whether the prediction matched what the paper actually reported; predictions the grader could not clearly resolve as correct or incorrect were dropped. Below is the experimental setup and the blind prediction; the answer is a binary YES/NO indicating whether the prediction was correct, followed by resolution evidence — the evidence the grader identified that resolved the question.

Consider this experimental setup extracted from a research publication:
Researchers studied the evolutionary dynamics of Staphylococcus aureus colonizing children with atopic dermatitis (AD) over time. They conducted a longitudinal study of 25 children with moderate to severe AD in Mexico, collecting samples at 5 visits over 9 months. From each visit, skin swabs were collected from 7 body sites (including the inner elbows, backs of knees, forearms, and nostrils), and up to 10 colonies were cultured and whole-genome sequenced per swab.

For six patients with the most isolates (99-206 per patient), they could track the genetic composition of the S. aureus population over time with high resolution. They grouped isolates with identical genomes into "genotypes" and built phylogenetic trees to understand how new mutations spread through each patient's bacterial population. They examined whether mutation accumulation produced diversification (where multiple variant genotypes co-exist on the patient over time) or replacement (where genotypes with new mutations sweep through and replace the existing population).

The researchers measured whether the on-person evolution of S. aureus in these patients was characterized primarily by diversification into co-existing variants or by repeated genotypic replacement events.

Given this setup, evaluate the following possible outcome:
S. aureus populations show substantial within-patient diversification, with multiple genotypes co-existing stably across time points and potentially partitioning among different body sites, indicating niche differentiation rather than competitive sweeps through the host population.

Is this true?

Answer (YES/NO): NO